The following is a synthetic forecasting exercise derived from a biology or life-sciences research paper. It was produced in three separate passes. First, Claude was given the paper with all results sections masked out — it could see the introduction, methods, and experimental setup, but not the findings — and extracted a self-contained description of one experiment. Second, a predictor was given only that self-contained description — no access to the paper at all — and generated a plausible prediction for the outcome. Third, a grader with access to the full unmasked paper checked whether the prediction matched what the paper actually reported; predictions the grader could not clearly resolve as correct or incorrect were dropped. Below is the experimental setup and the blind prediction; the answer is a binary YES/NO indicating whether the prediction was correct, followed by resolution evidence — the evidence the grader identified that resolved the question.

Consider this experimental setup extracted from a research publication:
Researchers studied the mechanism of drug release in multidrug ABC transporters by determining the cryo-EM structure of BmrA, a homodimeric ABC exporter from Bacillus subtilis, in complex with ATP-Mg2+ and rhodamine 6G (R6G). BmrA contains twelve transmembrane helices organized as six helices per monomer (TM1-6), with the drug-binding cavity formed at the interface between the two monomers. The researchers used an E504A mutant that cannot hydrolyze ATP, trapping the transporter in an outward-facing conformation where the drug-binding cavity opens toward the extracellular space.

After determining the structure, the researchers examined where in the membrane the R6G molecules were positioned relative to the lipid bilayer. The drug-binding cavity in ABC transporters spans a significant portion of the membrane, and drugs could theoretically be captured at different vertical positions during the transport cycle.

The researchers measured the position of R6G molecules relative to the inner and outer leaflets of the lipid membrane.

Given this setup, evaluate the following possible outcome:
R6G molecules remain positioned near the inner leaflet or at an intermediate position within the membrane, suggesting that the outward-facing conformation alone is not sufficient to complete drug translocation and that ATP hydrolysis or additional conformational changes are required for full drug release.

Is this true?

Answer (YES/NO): NO